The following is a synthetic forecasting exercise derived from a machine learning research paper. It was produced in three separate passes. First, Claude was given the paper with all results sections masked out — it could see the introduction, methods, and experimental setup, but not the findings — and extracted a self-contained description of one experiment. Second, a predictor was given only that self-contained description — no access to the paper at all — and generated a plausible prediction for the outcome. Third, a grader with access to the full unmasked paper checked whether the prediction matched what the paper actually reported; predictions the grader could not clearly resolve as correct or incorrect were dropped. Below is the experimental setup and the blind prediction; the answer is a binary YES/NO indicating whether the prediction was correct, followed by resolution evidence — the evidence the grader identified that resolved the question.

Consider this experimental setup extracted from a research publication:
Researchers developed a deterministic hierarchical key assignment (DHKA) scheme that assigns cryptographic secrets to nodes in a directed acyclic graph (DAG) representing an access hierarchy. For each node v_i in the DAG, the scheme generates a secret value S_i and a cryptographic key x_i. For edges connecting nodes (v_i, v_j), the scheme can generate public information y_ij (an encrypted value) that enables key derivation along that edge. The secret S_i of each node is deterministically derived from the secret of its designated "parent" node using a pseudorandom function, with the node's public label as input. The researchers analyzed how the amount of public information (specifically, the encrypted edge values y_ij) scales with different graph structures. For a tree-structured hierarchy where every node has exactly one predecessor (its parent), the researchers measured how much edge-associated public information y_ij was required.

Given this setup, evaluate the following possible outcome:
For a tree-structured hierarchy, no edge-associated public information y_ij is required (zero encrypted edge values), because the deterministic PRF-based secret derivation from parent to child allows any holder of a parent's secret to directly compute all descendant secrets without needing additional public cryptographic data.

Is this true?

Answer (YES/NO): YES